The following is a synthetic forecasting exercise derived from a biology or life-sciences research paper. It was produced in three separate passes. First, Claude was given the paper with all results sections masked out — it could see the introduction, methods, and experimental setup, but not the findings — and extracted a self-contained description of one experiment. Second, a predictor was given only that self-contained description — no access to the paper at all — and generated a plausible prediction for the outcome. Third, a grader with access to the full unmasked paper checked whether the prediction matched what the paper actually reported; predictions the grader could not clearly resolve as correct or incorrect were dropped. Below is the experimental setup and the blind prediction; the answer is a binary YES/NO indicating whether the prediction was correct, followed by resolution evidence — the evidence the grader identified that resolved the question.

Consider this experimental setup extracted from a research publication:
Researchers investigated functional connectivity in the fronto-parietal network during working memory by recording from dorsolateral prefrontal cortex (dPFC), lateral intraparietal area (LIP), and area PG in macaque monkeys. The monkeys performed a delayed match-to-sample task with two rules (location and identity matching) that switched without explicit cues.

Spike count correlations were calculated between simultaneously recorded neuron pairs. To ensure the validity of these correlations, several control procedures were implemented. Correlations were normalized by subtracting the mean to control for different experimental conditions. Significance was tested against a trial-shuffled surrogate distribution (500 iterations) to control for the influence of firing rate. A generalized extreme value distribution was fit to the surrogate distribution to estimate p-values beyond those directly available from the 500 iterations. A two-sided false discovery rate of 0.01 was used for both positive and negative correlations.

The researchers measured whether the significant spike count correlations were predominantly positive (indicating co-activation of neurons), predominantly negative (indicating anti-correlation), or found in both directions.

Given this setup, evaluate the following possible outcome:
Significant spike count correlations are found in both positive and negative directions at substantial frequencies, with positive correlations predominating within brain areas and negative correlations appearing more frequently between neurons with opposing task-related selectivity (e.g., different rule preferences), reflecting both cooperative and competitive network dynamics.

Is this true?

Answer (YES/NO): NO